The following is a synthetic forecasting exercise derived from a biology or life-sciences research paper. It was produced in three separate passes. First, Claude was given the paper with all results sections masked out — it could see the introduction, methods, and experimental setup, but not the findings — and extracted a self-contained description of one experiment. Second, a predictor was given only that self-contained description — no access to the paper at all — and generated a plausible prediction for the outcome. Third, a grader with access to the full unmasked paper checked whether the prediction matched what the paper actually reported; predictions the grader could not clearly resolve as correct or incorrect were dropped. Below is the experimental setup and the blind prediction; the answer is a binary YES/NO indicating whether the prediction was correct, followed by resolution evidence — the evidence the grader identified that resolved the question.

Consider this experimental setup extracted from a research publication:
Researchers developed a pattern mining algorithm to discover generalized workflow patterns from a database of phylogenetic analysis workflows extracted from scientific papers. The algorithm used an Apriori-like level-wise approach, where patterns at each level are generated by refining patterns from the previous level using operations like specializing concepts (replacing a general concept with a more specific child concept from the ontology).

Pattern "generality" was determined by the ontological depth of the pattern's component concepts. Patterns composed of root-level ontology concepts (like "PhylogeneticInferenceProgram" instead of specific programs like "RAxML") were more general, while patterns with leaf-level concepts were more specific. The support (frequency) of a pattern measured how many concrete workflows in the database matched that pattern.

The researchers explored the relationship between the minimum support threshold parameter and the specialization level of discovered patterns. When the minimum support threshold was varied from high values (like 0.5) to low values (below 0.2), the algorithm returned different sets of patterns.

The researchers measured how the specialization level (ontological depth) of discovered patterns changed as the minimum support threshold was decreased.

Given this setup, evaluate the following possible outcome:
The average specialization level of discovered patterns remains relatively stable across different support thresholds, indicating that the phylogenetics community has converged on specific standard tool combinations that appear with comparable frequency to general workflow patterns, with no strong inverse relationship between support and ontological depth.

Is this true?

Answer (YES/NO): NO